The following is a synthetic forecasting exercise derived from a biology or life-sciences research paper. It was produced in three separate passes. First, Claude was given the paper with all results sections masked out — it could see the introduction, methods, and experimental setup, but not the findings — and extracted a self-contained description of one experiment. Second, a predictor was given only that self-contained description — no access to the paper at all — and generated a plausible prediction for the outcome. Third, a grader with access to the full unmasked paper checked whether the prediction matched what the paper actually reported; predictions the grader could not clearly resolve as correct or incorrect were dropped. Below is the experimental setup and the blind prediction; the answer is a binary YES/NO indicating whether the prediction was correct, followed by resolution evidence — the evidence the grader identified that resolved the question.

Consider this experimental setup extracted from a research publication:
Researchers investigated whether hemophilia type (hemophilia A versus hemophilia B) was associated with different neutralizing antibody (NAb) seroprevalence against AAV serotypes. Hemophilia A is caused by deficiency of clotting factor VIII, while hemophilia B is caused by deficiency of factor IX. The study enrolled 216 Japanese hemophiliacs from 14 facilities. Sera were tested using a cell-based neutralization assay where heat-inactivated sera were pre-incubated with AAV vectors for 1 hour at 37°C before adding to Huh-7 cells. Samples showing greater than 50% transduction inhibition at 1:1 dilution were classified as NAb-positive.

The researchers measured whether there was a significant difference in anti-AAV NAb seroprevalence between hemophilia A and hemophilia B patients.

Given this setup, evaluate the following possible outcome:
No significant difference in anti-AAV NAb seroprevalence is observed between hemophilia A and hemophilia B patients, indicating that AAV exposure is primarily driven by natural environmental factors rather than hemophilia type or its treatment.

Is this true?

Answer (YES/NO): YES